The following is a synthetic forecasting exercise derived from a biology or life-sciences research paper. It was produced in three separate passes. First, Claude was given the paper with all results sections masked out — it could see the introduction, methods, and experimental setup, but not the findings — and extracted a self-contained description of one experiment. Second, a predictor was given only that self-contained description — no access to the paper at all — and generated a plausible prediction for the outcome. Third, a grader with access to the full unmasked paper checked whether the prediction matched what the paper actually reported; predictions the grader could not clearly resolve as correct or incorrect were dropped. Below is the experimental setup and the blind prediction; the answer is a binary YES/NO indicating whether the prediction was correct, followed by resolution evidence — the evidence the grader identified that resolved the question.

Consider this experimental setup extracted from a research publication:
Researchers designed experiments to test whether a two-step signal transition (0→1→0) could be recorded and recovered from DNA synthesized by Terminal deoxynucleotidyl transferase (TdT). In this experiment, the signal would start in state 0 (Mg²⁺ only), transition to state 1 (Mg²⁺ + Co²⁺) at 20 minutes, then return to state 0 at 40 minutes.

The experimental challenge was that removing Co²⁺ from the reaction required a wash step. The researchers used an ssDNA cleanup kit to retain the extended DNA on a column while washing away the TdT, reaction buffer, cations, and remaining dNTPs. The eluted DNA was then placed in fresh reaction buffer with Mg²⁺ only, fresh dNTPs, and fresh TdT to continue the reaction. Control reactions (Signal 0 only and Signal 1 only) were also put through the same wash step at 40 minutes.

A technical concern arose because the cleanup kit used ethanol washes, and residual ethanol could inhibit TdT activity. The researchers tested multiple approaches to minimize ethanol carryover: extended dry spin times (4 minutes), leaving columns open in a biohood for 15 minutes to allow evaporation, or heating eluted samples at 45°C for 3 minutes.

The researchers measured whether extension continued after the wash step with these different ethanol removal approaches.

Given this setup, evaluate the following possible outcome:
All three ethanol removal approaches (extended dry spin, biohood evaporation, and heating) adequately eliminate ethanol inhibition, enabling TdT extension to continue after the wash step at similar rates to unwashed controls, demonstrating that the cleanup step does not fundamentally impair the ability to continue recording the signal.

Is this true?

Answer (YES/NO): NO